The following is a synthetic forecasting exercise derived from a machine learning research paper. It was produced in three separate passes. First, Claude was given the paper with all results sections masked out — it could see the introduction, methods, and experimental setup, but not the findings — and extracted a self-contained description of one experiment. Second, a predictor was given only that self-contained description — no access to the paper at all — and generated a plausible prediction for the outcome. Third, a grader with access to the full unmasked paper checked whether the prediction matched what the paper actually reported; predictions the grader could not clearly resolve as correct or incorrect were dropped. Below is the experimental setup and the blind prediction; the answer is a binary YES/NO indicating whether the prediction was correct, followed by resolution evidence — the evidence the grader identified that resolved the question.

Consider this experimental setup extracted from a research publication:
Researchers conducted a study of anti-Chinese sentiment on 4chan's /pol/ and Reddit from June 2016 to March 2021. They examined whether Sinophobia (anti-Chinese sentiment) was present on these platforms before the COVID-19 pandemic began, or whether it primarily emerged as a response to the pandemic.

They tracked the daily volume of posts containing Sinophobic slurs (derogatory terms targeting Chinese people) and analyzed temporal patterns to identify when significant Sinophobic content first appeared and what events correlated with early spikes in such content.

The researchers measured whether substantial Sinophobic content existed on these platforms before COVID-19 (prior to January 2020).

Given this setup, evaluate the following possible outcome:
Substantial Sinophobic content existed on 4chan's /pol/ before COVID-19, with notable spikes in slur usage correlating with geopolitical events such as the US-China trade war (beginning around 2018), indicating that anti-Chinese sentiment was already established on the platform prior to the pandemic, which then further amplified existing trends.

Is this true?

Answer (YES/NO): YES